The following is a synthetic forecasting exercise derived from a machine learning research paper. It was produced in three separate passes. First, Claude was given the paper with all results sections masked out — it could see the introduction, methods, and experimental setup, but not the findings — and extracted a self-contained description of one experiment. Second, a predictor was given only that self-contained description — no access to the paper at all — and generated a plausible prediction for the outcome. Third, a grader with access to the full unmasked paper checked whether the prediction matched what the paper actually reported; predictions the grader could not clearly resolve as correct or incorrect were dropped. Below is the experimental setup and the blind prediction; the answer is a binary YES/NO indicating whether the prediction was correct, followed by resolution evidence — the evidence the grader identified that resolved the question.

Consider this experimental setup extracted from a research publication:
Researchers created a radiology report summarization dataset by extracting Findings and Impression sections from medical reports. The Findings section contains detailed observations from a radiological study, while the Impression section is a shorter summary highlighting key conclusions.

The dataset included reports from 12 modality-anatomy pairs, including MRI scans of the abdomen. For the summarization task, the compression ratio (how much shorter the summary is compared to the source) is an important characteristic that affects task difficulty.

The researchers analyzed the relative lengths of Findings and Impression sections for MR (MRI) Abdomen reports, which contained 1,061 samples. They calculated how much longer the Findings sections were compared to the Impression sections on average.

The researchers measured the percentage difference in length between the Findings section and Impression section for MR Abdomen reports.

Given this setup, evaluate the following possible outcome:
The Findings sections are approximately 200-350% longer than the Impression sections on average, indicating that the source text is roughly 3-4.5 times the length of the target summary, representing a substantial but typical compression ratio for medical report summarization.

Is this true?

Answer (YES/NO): YES